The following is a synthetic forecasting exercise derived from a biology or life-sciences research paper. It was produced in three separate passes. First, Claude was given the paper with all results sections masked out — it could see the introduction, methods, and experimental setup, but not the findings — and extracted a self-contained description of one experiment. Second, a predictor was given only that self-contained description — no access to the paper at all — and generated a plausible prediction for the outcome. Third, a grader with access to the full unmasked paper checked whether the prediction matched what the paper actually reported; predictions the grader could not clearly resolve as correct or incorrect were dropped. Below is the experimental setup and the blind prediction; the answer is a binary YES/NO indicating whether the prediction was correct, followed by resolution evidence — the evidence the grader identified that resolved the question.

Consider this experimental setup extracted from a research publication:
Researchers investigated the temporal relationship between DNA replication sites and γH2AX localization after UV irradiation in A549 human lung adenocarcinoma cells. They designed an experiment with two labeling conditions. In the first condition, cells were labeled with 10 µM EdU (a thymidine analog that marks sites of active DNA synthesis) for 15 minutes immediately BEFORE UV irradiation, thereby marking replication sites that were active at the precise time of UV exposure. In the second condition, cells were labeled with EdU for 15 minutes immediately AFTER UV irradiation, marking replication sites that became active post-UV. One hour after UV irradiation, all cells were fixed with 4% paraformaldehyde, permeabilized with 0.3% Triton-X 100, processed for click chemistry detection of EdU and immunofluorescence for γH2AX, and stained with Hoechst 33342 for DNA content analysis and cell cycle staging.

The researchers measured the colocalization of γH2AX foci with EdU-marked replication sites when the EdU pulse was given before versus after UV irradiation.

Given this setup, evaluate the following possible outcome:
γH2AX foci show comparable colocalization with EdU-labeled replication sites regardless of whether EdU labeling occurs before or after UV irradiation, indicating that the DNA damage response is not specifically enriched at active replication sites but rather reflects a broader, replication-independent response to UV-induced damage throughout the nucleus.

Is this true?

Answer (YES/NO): NO